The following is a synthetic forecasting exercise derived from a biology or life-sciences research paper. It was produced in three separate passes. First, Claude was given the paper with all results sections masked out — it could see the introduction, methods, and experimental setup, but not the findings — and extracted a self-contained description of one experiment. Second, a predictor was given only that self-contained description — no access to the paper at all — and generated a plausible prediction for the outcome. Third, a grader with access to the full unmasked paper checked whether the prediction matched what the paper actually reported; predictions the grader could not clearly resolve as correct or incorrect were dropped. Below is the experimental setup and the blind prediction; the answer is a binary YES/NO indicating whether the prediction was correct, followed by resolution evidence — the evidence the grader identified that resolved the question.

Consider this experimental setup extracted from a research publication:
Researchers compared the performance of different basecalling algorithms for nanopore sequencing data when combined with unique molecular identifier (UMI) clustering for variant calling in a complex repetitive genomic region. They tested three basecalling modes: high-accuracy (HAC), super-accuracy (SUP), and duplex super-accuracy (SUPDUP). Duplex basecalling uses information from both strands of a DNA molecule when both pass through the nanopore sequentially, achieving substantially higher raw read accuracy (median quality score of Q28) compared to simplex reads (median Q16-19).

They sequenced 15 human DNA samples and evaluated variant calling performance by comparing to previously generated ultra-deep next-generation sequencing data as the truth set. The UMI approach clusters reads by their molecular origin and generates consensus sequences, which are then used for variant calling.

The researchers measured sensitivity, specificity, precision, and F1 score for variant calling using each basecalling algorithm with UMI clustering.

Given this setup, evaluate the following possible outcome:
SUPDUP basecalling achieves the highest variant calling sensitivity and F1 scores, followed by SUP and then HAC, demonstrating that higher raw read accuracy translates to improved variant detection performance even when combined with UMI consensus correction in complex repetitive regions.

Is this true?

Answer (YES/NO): NO